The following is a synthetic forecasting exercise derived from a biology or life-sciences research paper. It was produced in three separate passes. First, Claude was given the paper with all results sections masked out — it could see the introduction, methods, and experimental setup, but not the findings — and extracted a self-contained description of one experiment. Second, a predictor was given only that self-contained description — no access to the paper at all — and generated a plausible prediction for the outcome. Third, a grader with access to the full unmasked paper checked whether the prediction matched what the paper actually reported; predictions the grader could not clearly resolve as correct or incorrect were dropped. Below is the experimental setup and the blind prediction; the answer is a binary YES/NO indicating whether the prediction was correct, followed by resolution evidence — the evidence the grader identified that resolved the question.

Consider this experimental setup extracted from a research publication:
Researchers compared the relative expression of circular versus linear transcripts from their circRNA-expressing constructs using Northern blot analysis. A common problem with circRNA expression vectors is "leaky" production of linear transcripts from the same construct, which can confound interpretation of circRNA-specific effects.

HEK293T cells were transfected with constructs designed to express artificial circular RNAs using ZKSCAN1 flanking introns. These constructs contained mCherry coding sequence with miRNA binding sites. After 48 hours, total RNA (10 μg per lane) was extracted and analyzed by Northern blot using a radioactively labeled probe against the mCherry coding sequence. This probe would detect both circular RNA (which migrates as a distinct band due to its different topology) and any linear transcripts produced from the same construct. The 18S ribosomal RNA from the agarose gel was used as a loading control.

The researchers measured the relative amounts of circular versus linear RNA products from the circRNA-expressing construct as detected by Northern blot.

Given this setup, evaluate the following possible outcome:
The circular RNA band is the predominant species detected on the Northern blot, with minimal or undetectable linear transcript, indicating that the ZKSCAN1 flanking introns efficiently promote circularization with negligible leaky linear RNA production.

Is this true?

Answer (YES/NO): NO